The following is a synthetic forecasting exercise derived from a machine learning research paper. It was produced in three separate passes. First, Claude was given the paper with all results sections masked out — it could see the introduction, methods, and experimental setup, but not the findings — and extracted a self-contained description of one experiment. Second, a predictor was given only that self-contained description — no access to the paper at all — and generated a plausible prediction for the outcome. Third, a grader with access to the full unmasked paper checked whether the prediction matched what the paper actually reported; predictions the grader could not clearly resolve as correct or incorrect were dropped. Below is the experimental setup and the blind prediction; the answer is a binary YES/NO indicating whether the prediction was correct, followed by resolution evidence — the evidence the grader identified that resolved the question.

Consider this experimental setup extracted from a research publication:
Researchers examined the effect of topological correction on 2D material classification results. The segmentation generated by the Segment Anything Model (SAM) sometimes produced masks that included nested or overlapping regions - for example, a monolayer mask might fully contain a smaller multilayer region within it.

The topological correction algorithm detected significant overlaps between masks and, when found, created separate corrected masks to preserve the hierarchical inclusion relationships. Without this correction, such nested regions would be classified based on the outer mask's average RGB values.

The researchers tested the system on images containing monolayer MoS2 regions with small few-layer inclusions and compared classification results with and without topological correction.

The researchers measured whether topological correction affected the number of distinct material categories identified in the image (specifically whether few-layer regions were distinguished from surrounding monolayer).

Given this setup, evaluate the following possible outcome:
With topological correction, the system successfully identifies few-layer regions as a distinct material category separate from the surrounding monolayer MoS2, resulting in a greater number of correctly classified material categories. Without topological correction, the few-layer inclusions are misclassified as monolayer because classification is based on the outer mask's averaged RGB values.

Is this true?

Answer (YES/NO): YES